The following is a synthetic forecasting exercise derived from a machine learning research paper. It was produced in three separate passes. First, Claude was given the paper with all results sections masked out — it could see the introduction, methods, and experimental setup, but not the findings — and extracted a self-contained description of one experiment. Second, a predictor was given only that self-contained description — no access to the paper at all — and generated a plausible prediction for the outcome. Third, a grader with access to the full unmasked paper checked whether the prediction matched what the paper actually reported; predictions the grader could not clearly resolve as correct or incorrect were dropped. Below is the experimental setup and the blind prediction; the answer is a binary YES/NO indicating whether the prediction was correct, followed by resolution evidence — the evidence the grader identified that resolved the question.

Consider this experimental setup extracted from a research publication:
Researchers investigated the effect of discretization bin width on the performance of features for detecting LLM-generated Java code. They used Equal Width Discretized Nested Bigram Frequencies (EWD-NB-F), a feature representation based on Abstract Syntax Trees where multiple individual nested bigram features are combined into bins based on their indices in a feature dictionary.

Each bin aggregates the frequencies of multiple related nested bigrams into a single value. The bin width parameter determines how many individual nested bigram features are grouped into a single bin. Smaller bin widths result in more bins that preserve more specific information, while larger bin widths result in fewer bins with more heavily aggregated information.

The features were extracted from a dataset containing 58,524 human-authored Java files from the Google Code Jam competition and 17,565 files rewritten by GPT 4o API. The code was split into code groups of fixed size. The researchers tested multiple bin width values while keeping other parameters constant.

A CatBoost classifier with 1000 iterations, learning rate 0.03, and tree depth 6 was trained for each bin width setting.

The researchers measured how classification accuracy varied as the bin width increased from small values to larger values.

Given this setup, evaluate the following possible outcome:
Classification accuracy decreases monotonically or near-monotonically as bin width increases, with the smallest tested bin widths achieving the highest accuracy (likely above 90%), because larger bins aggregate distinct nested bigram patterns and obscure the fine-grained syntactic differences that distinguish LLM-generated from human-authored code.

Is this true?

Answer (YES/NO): NO